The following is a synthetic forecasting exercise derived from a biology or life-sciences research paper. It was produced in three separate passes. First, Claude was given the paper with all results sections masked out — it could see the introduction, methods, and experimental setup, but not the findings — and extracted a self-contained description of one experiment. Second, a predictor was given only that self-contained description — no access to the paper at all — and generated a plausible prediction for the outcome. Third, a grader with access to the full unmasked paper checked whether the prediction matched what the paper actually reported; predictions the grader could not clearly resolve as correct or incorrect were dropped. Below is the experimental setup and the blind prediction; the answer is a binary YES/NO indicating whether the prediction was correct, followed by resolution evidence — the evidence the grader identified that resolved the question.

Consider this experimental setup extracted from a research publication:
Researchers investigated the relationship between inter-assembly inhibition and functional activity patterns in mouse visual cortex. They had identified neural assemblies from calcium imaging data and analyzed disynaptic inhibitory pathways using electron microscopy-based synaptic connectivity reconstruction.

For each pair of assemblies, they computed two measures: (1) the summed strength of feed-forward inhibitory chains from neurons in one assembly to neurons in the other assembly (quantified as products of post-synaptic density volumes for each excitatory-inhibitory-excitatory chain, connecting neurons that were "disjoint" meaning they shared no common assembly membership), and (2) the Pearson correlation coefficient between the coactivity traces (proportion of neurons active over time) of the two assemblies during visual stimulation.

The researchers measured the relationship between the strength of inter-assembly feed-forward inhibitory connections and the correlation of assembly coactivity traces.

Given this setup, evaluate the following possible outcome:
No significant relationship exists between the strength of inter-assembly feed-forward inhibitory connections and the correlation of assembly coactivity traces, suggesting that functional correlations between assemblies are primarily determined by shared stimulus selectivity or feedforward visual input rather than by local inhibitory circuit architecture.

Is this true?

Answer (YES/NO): NO